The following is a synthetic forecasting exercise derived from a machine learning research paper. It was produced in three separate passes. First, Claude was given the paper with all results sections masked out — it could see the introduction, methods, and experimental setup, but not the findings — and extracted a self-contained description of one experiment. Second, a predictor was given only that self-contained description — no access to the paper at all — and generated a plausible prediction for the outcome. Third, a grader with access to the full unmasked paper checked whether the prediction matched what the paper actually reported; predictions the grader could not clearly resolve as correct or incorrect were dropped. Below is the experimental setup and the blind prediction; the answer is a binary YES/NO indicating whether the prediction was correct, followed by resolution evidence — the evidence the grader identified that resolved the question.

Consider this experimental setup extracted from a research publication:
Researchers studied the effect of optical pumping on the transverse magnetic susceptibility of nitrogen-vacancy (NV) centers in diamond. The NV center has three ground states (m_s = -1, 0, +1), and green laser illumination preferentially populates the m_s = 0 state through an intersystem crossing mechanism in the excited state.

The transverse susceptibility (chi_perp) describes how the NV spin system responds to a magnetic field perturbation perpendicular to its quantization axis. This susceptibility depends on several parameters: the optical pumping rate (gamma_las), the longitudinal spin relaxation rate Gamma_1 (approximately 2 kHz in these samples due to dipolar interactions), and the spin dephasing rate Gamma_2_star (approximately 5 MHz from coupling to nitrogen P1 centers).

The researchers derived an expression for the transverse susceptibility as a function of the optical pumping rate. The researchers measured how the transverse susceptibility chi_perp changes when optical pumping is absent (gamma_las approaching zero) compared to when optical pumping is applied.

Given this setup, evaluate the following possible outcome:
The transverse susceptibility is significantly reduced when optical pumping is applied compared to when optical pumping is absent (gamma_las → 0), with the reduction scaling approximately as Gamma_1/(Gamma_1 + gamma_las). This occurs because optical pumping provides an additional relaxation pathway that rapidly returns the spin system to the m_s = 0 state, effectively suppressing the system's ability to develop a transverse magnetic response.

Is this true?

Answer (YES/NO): NO